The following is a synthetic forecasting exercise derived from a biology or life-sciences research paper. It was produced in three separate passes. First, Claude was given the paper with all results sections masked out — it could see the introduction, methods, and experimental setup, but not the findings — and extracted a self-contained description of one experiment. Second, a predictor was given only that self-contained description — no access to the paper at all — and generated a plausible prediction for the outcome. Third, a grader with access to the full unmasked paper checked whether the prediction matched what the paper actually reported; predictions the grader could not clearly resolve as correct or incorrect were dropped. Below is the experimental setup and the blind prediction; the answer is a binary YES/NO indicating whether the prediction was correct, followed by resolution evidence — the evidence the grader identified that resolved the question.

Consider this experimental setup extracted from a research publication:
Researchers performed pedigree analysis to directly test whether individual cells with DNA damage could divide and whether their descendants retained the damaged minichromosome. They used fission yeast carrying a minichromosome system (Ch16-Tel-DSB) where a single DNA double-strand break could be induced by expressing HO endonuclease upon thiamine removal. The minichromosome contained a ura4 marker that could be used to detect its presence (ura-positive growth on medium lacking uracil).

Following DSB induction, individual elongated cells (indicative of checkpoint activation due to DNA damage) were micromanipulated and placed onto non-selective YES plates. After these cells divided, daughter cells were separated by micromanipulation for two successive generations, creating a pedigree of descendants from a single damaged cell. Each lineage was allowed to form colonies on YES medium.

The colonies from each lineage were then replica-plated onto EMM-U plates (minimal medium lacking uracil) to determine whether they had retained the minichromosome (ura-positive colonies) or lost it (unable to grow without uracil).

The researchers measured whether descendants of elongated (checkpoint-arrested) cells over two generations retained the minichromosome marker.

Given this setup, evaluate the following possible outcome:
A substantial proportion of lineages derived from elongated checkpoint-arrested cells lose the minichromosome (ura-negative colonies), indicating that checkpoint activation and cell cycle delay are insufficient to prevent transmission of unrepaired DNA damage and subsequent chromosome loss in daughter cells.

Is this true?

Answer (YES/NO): NO